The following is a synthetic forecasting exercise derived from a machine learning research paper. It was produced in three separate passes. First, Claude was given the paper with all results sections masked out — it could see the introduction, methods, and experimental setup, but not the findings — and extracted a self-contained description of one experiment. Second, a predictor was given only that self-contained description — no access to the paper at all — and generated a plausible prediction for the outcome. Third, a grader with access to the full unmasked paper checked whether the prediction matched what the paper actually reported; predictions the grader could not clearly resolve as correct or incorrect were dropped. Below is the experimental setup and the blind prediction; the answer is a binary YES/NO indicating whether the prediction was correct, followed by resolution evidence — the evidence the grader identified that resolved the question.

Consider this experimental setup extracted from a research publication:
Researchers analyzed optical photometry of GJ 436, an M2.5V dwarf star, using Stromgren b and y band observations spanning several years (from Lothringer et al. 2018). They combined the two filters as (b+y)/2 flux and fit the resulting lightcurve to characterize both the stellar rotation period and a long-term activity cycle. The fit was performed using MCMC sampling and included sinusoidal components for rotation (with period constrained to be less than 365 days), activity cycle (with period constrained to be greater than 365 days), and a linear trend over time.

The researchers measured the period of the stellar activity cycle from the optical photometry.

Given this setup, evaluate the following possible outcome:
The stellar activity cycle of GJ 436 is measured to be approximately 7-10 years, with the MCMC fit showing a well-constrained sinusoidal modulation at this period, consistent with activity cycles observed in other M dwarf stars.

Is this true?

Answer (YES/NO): YES